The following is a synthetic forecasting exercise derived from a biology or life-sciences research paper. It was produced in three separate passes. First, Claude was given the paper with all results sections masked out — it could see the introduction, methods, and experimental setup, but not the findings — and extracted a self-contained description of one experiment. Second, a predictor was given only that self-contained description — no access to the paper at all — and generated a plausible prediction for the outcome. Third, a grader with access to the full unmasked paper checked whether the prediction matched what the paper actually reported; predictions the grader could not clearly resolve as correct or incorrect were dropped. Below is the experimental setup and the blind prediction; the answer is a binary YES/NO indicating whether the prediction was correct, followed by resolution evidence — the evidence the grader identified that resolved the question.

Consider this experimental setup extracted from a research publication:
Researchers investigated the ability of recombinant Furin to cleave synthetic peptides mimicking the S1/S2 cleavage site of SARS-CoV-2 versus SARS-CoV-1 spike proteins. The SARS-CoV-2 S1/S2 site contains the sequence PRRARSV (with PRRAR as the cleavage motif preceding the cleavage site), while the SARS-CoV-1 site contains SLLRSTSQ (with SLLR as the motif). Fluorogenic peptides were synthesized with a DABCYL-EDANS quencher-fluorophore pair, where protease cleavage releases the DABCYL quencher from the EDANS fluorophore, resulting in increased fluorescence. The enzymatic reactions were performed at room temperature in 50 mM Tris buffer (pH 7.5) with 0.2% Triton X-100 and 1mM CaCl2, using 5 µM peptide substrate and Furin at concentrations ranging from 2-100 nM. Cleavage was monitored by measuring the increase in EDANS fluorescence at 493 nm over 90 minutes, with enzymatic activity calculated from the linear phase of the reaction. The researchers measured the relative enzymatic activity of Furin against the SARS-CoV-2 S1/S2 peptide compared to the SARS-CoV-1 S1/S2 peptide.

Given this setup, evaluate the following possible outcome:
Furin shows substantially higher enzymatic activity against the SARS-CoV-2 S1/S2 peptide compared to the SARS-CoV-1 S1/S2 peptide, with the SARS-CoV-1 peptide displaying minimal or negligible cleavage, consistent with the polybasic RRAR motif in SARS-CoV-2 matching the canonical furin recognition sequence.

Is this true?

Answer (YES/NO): YES